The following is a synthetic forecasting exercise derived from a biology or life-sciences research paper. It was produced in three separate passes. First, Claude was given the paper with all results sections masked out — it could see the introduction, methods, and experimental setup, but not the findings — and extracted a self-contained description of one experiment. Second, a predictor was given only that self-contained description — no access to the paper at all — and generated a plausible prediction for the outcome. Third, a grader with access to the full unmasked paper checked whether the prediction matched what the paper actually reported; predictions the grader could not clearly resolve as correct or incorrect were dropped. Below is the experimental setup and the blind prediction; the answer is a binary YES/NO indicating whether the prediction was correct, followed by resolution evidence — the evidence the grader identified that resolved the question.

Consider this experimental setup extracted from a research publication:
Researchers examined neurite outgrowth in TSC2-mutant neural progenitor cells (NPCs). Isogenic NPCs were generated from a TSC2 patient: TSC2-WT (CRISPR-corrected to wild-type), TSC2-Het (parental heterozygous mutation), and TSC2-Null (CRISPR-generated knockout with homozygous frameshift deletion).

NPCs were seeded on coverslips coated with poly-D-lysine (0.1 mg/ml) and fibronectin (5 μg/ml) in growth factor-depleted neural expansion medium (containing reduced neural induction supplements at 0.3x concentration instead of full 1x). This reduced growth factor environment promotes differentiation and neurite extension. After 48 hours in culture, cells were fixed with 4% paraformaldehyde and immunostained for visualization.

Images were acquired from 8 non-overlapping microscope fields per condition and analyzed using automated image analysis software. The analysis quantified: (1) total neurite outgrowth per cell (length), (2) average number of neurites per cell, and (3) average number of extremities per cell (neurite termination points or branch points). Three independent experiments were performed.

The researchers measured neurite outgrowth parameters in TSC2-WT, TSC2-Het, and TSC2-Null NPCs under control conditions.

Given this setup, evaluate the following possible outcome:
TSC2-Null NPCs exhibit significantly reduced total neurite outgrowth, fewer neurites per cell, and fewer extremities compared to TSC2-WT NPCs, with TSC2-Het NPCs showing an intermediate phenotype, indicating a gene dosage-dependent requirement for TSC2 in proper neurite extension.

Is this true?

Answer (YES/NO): NO